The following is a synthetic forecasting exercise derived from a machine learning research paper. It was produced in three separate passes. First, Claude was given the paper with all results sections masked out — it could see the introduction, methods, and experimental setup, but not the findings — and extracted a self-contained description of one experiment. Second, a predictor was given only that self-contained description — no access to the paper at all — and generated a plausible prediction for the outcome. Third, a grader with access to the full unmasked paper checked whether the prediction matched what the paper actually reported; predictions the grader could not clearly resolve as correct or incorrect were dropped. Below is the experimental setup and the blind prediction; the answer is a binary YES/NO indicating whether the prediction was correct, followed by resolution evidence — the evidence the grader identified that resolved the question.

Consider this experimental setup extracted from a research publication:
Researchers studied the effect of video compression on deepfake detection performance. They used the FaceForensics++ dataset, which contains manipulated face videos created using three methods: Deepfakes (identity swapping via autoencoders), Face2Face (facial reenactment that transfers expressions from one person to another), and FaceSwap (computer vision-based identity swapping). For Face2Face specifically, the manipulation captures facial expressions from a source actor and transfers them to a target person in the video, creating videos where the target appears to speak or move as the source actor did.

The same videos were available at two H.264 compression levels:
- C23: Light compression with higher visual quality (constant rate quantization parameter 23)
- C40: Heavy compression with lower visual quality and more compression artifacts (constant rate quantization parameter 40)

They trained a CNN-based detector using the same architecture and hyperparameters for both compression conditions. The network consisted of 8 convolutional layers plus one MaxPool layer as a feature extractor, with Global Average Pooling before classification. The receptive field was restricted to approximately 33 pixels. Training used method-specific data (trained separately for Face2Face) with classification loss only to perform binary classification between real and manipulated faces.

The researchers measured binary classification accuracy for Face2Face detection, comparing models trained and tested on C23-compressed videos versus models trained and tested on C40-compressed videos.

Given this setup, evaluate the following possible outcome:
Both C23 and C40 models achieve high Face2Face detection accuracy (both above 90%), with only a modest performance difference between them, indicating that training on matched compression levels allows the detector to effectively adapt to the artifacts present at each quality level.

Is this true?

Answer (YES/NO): NO